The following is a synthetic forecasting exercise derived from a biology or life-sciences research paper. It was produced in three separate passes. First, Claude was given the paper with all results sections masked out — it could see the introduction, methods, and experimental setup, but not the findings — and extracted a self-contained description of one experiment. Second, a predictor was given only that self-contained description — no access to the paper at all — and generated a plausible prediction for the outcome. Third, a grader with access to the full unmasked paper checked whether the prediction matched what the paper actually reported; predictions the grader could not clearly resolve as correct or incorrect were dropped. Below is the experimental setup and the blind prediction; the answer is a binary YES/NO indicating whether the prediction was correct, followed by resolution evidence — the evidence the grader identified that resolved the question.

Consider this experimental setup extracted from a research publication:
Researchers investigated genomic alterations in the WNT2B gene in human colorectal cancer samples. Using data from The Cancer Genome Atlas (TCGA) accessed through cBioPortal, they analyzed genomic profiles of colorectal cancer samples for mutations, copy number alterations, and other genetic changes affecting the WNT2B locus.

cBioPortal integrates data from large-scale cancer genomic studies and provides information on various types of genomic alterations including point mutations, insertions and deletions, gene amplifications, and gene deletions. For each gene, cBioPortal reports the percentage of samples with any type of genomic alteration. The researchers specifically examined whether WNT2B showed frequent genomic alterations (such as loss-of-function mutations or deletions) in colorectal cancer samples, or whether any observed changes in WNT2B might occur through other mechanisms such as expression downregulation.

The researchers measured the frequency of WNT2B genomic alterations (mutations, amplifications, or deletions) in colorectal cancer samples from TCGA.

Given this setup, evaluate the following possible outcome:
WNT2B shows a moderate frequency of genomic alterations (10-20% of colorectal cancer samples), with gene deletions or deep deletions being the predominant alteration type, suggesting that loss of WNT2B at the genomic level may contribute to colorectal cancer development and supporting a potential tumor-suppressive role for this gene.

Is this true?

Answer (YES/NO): NO